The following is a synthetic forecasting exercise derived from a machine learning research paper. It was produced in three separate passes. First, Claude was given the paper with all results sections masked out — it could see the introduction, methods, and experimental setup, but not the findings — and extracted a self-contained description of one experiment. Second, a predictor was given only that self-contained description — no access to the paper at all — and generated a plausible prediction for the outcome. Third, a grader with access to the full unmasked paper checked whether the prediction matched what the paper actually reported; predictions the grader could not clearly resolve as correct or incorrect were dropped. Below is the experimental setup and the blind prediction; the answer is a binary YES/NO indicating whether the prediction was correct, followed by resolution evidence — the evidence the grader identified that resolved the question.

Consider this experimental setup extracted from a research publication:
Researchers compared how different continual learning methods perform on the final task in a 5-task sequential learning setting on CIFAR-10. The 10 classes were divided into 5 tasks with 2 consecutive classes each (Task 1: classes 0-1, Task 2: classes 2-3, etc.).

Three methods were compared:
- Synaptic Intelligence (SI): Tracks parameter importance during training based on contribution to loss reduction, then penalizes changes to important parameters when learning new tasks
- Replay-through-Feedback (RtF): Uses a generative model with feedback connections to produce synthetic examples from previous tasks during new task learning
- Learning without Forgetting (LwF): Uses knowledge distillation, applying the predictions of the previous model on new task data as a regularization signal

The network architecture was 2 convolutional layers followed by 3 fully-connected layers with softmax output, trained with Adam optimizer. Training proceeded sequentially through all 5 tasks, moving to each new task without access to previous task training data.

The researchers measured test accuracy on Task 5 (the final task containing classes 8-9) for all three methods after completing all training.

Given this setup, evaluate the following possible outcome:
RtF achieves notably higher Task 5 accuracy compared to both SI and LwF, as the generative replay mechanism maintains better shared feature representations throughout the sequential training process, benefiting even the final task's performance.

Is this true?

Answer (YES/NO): NO